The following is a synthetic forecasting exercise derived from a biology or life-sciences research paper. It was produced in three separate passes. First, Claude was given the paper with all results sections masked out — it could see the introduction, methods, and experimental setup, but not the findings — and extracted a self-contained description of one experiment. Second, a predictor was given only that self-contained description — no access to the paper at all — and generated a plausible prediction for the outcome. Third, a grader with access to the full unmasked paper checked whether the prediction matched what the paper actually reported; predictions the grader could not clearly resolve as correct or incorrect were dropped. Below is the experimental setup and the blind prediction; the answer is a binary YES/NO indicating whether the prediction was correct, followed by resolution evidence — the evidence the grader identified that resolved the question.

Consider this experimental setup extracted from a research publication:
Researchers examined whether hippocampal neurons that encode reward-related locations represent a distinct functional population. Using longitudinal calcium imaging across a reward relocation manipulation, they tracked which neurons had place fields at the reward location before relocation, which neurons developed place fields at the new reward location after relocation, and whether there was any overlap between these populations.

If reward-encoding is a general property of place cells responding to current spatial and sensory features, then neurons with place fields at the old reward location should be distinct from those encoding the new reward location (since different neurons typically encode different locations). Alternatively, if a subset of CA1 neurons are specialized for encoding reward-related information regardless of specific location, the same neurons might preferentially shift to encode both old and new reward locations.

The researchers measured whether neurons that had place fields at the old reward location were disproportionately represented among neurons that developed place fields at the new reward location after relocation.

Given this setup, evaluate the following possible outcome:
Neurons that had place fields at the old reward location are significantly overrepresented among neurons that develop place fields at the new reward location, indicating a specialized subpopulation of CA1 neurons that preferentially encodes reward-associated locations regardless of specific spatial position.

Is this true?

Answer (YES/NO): YES